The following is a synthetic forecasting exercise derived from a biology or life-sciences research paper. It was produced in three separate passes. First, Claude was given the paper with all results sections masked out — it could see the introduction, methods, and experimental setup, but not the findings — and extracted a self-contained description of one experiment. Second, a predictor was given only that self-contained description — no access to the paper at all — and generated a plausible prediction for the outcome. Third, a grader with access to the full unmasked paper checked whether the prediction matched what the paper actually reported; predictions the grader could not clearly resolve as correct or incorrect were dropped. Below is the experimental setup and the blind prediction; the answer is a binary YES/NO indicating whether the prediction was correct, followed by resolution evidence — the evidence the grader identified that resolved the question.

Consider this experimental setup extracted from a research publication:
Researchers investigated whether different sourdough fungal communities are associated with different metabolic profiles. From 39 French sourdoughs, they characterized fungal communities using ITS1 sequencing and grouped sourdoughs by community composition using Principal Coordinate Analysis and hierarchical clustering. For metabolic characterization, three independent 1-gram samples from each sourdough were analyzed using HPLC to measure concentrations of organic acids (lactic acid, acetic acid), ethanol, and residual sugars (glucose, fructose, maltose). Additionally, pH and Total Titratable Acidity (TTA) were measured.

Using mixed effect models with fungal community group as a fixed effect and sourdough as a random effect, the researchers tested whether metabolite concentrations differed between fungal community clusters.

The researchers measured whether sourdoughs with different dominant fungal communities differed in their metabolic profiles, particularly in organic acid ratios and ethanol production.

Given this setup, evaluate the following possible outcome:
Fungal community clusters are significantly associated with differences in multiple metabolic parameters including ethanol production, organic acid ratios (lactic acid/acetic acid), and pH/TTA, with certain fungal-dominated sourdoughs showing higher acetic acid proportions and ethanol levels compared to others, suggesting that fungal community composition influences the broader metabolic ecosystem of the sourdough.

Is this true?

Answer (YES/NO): NO